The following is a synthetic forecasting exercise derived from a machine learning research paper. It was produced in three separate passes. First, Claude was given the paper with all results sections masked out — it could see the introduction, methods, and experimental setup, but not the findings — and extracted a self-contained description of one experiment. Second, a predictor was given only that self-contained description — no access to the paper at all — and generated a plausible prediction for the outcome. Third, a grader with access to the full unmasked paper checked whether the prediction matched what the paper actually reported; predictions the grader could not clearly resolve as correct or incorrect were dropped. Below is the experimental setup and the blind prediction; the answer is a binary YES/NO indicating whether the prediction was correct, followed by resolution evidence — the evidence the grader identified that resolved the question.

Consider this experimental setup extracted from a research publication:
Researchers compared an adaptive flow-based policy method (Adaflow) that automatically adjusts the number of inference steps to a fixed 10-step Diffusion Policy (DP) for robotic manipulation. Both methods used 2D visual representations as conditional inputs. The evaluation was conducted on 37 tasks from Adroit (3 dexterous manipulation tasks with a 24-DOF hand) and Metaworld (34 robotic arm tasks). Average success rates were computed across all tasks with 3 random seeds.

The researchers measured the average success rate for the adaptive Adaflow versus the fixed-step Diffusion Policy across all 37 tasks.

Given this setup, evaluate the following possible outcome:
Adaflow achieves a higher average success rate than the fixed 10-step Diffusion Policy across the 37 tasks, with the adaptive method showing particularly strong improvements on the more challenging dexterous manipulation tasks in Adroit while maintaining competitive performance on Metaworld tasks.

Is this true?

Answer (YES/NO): NO